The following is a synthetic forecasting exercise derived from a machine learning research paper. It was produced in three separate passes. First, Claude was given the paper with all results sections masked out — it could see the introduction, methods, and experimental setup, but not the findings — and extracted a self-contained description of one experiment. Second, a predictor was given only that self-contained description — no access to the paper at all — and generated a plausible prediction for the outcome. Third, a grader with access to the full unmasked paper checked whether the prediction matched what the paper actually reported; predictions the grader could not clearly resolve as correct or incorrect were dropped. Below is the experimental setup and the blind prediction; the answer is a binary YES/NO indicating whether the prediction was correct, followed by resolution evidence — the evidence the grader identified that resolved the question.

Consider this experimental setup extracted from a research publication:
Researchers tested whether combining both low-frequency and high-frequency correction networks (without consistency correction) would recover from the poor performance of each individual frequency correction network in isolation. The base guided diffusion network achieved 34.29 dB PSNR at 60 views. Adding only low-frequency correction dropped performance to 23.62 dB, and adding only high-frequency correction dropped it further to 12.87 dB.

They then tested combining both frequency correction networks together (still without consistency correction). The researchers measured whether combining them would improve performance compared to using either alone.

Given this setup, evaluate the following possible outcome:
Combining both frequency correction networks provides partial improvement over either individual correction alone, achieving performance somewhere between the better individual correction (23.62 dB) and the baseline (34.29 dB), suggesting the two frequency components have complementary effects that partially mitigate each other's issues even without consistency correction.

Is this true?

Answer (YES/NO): YES